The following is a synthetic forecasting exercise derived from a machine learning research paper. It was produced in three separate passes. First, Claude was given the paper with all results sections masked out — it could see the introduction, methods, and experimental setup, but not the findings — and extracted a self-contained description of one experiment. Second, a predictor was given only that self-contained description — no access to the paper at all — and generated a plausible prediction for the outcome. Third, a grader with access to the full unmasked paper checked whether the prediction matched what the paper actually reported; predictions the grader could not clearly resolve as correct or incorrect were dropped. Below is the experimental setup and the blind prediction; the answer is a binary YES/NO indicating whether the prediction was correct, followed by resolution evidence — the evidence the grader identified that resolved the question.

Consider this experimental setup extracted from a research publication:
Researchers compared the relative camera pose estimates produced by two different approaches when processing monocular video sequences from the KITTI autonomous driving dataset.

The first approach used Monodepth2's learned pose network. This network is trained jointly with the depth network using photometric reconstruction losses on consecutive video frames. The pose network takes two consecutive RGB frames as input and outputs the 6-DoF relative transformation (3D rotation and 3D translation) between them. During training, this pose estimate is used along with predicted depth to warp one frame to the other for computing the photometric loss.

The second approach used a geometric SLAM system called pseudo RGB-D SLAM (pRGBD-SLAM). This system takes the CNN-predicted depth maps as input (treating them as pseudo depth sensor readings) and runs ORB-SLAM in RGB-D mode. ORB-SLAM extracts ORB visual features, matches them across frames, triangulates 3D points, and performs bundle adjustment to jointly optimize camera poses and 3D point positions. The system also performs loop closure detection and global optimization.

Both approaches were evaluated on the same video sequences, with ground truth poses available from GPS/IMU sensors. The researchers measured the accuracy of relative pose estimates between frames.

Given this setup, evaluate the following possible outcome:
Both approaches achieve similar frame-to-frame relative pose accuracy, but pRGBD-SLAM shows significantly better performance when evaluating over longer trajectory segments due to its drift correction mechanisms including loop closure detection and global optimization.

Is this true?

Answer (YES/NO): NO